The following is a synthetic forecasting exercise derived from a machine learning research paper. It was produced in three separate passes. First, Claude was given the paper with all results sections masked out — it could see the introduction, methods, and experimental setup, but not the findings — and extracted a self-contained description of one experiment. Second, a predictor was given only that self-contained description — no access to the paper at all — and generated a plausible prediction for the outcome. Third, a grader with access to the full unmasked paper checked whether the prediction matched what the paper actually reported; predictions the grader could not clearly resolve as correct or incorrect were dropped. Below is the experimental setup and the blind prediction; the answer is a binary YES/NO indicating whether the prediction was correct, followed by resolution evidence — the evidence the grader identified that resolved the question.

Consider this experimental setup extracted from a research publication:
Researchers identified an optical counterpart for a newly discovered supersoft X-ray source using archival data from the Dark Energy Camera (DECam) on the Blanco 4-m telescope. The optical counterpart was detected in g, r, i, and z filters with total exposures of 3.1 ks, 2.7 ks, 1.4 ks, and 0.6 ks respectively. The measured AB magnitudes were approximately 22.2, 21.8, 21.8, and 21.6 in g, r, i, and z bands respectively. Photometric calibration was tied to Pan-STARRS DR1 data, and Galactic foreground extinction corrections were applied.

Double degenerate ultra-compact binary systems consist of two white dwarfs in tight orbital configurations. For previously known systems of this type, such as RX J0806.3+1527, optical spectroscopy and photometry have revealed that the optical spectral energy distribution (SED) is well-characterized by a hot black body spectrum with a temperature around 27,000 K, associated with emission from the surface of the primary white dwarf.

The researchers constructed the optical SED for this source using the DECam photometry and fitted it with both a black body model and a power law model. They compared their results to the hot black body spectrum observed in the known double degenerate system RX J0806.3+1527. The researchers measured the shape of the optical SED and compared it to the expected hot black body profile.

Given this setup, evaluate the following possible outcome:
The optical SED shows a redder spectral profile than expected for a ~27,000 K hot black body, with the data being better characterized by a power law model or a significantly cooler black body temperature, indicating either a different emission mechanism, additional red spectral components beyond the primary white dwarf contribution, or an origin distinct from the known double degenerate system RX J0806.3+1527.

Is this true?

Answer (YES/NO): YES